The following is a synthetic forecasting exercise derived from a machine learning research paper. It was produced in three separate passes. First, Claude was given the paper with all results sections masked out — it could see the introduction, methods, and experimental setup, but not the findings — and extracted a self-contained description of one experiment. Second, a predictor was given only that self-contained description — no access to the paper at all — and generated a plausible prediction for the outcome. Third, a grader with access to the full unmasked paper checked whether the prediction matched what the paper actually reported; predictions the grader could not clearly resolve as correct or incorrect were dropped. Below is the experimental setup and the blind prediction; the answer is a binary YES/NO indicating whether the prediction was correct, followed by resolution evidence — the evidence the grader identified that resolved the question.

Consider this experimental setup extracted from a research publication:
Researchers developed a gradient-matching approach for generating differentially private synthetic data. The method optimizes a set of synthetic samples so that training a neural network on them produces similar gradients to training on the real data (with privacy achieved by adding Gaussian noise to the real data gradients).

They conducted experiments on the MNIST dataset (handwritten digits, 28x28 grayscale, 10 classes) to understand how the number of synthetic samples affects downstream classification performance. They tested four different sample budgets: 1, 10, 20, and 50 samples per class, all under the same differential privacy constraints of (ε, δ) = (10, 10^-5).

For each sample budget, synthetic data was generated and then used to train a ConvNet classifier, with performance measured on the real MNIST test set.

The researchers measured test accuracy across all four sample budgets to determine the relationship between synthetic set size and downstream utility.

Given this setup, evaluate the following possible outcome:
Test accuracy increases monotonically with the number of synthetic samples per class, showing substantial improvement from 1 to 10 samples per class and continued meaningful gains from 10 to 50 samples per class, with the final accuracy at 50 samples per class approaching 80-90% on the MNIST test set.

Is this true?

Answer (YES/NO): NO